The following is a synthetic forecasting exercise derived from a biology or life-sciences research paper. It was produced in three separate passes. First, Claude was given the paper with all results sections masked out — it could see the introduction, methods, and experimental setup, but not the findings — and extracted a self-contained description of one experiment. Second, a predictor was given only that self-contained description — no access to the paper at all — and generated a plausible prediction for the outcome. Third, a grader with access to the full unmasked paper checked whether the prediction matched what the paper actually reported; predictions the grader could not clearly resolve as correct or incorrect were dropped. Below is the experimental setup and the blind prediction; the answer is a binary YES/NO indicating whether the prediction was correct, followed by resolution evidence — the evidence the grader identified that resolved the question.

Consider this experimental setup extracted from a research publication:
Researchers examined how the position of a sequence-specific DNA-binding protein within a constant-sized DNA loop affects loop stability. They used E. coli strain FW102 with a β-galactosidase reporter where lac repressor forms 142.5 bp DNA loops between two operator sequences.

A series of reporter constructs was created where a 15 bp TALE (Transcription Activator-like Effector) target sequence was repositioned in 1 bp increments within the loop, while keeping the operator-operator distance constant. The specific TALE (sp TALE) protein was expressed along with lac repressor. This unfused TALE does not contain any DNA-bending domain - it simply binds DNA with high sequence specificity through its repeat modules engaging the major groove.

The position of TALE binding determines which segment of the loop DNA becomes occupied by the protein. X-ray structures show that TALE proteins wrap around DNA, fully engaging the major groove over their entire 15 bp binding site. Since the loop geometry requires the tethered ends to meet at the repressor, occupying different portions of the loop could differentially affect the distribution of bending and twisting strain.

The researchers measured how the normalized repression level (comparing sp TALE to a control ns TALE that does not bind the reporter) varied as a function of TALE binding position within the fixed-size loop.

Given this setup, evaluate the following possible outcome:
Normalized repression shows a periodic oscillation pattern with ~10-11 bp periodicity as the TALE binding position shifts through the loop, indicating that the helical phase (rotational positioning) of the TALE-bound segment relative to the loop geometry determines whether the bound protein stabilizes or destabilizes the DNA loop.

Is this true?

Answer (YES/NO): NO